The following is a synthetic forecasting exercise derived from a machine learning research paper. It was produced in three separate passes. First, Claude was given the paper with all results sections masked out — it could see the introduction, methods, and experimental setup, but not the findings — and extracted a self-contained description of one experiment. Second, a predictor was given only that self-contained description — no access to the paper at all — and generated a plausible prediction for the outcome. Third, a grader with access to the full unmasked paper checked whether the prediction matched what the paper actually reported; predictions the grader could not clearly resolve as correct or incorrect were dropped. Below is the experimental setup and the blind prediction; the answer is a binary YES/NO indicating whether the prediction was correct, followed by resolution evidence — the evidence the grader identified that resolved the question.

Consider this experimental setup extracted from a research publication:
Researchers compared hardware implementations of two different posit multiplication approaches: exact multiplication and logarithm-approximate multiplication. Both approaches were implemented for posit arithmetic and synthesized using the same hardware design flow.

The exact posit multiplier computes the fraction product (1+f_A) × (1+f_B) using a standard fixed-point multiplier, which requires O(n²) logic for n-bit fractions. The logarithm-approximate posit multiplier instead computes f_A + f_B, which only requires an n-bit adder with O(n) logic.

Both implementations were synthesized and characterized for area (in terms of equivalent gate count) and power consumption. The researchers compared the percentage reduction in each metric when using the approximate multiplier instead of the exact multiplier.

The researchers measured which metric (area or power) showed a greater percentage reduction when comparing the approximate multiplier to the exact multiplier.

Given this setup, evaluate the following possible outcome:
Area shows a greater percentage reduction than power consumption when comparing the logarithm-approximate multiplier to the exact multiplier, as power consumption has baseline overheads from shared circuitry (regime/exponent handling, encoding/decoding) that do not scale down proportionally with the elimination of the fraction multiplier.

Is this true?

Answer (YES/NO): NO